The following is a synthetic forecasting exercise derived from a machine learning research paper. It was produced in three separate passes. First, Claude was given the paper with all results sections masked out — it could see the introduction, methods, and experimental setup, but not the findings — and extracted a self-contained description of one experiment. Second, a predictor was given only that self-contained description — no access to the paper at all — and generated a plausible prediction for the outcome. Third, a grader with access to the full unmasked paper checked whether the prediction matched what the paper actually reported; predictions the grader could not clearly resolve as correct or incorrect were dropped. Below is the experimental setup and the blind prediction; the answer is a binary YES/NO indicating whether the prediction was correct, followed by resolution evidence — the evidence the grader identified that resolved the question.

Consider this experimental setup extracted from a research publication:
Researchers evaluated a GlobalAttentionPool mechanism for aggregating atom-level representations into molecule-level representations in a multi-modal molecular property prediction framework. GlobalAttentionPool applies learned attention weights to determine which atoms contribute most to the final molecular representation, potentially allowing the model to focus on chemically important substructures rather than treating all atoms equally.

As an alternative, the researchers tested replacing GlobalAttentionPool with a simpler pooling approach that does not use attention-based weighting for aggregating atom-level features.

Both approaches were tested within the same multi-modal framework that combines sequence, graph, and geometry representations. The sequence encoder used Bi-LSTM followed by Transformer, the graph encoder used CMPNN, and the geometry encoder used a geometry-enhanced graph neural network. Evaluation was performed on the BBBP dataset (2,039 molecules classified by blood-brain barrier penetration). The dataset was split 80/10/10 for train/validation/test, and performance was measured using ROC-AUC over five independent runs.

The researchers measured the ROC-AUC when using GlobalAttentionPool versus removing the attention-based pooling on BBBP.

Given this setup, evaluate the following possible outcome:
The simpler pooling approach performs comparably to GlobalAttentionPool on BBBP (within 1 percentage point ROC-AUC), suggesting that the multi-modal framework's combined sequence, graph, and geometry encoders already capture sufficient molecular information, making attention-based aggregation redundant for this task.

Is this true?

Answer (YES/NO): NO